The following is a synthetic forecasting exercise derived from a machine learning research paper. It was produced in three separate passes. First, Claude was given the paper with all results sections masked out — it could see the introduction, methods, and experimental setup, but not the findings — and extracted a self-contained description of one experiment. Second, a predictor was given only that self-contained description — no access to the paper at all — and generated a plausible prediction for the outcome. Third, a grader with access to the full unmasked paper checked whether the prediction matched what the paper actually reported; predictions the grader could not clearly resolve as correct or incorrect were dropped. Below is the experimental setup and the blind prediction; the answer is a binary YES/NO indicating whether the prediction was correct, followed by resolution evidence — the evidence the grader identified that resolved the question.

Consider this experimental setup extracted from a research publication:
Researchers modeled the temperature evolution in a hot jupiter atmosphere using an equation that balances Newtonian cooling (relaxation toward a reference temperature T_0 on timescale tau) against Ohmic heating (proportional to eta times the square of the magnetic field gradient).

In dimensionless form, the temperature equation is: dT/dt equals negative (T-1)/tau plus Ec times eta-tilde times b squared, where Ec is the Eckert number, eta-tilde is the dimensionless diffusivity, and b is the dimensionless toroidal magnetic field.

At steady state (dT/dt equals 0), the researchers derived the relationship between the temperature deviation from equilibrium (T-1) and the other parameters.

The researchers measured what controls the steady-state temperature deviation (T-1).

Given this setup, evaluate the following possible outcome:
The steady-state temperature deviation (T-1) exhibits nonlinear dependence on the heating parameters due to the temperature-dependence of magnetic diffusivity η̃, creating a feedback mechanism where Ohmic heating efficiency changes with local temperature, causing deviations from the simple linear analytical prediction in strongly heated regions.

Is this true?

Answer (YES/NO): NO